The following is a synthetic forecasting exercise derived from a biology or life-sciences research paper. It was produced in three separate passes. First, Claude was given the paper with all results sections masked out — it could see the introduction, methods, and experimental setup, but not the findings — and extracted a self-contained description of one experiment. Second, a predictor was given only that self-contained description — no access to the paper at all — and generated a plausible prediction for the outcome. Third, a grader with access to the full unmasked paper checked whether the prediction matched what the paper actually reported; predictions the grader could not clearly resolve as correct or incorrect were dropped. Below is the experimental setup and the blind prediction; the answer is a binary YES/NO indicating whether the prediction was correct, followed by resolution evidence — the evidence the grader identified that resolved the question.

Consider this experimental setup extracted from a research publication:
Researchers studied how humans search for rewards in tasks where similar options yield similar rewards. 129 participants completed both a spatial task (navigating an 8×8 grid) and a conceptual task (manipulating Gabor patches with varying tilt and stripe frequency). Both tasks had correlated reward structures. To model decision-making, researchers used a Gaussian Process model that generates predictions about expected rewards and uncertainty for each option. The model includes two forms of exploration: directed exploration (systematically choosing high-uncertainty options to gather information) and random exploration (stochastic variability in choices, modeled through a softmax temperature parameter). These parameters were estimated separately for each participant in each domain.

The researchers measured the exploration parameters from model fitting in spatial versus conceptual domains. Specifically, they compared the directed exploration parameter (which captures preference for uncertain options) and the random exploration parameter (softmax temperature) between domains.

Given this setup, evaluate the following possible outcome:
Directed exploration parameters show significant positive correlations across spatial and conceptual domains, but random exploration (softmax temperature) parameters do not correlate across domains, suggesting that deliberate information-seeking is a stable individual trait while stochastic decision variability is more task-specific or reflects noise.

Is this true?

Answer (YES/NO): NO